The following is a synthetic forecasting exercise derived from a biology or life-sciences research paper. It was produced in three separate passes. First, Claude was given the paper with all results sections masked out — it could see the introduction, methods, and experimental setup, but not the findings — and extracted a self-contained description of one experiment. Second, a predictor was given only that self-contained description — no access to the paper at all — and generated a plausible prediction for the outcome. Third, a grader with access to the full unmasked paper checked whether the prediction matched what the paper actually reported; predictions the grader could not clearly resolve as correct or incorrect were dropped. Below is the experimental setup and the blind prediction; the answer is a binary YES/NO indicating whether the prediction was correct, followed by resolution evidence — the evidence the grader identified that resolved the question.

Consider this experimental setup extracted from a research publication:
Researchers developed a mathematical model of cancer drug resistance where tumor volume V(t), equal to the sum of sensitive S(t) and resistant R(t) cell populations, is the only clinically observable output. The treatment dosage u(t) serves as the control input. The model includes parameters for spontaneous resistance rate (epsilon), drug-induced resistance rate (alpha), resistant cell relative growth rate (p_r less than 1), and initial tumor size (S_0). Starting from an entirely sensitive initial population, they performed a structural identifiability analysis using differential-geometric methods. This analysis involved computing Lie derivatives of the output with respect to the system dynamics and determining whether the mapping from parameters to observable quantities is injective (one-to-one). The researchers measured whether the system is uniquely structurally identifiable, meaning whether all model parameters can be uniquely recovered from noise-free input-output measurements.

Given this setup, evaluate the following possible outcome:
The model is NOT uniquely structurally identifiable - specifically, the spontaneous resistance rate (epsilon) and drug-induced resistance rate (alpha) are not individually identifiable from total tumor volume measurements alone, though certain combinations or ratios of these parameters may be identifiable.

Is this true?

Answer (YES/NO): NO